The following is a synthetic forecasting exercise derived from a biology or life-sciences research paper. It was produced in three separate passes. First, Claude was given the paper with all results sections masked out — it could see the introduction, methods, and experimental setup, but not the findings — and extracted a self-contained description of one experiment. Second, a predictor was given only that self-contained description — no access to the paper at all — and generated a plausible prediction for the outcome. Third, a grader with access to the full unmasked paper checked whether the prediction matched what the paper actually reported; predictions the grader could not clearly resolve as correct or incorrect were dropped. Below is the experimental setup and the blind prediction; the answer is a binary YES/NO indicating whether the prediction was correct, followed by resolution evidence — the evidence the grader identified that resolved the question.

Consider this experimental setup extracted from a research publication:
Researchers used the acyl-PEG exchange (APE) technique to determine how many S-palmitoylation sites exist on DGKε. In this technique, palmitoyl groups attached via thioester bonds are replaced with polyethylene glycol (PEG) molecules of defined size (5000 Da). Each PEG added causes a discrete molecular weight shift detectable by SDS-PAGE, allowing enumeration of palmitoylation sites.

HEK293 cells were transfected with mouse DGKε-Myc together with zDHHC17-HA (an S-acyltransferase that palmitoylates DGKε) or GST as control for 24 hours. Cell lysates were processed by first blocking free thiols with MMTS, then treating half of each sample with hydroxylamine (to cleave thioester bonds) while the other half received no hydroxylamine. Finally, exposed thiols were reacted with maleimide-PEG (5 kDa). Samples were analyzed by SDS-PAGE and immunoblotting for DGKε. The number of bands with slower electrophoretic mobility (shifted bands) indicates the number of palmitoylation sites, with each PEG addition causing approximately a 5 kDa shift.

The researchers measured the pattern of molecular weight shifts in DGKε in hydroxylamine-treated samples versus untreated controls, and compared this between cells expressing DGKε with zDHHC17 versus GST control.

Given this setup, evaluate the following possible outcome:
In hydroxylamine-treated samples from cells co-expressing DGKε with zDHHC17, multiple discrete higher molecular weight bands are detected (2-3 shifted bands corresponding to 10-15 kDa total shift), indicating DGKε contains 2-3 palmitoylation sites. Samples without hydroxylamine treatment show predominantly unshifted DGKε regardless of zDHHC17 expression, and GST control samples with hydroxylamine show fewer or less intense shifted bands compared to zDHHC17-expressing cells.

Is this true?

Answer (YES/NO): NO